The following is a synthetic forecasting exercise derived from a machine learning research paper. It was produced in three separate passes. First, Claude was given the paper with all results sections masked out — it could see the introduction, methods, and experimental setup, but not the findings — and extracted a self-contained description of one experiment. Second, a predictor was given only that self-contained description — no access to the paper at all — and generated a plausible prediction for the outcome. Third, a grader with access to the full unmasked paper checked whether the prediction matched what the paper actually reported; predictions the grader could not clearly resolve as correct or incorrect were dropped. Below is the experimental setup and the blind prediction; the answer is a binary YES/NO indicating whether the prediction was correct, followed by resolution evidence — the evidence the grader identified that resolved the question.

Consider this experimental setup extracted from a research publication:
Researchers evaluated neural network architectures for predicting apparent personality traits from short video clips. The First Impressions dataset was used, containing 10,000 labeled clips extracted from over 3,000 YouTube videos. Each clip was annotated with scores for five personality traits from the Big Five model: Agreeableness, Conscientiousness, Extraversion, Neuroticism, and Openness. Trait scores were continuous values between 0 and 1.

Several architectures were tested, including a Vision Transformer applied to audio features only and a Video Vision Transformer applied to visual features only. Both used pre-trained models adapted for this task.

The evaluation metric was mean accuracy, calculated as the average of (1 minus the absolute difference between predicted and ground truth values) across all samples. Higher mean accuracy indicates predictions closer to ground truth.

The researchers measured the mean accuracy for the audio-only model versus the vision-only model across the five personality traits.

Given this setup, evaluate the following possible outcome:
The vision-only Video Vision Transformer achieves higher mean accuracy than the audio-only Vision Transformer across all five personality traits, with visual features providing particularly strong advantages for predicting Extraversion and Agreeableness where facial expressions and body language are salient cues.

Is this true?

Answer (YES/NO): NO